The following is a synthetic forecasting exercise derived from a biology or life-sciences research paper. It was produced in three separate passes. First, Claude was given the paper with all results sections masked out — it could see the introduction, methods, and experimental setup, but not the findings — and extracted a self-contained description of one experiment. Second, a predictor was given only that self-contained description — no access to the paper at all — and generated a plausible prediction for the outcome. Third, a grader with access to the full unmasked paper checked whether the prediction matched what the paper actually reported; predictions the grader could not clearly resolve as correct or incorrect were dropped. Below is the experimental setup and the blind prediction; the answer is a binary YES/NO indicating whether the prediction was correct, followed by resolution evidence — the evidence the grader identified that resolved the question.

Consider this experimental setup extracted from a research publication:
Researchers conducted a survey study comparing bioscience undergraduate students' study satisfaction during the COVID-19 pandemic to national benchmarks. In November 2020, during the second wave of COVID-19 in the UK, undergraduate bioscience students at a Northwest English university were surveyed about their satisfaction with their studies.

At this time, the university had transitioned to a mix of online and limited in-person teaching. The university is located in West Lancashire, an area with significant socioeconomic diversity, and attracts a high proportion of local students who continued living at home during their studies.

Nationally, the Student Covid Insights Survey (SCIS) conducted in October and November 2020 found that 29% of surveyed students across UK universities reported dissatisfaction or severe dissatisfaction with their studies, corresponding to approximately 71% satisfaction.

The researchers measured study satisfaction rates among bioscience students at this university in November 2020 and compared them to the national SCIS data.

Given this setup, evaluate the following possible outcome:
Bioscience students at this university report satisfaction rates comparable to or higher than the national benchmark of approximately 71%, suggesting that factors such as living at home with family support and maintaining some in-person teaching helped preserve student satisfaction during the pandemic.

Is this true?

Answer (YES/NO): YES